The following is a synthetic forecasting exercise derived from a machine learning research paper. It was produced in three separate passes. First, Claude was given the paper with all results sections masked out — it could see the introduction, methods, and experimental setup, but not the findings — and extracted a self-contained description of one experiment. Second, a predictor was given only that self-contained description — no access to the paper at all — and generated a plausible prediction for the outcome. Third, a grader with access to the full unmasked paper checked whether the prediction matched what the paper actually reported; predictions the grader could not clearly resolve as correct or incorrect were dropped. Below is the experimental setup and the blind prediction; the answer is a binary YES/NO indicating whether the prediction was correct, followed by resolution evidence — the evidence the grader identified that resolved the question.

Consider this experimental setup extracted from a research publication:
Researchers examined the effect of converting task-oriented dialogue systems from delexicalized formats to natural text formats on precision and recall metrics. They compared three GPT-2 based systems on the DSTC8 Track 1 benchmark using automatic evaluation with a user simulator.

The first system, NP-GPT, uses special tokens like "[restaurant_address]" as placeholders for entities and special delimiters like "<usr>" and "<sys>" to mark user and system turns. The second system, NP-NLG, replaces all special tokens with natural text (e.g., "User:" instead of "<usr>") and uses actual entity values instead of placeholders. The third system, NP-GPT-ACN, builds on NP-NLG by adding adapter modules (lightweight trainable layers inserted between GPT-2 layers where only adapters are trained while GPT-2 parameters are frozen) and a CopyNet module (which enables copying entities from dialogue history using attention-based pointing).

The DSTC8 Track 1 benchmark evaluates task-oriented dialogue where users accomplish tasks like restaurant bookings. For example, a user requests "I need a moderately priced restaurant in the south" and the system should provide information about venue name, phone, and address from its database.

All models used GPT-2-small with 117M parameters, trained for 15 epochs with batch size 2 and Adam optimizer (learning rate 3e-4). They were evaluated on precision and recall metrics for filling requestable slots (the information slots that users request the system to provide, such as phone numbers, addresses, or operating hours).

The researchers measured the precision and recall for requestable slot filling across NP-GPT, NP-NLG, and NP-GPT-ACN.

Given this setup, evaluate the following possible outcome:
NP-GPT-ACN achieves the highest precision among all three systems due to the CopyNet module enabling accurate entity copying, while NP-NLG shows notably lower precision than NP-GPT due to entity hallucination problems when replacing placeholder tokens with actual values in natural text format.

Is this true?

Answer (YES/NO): NO